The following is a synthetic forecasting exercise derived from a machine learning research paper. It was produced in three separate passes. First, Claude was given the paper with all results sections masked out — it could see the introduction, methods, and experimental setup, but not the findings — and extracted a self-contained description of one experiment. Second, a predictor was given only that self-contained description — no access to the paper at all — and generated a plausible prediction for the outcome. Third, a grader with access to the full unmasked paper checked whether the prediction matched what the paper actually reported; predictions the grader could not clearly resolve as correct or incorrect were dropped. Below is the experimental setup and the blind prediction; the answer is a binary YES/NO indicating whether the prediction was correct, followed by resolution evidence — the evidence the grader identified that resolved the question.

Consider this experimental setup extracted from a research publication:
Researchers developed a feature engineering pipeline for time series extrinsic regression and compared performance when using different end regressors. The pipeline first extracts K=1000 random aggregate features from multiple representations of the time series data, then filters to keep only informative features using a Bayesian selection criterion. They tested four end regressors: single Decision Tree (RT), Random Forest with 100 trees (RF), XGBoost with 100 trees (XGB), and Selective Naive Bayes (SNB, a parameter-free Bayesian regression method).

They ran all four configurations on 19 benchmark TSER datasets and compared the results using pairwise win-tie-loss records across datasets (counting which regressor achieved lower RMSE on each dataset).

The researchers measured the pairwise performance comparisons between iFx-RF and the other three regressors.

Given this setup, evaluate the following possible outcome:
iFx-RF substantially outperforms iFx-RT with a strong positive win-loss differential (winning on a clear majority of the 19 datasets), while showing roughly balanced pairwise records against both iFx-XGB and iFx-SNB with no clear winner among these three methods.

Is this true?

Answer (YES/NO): NO